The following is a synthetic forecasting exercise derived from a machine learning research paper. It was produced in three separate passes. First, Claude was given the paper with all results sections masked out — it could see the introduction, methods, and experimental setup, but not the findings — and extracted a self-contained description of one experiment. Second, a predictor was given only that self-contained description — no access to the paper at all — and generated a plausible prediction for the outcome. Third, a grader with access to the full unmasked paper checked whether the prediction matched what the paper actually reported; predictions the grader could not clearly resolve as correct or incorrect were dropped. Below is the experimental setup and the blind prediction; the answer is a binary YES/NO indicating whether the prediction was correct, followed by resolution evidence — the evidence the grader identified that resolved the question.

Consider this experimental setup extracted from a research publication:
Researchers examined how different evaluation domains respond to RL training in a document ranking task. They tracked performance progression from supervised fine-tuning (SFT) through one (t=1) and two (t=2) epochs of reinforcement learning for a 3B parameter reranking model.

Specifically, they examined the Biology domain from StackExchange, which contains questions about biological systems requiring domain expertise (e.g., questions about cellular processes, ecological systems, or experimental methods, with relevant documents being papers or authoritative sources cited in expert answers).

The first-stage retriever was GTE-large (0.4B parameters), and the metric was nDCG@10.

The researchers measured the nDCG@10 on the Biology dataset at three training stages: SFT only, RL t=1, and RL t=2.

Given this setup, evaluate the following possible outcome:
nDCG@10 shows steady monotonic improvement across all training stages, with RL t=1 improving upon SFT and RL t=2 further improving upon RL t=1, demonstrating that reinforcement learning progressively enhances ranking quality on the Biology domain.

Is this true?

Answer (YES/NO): NO